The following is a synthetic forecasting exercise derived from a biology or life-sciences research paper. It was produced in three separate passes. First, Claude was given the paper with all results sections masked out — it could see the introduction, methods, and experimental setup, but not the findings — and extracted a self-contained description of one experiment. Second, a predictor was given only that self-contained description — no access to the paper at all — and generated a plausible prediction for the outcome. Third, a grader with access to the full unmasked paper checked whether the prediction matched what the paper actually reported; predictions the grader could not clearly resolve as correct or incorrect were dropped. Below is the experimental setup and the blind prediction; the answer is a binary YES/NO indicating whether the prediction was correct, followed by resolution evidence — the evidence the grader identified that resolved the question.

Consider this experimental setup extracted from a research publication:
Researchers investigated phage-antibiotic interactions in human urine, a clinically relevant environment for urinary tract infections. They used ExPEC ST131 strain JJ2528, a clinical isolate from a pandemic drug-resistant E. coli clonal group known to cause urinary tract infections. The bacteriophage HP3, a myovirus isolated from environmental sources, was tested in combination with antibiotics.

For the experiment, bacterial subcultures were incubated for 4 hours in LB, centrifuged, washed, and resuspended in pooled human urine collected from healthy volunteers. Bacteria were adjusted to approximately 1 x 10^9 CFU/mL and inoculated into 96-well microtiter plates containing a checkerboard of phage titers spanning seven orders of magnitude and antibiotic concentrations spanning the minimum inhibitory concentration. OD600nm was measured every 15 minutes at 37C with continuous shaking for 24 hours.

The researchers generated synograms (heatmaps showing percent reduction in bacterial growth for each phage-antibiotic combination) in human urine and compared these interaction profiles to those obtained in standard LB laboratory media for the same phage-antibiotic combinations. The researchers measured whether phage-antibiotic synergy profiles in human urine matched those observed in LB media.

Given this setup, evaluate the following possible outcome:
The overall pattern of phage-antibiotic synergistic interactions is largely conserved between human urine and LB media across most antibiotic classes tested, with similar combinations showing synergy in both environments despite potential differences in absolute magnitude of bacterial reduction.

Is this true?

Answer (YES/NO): NO